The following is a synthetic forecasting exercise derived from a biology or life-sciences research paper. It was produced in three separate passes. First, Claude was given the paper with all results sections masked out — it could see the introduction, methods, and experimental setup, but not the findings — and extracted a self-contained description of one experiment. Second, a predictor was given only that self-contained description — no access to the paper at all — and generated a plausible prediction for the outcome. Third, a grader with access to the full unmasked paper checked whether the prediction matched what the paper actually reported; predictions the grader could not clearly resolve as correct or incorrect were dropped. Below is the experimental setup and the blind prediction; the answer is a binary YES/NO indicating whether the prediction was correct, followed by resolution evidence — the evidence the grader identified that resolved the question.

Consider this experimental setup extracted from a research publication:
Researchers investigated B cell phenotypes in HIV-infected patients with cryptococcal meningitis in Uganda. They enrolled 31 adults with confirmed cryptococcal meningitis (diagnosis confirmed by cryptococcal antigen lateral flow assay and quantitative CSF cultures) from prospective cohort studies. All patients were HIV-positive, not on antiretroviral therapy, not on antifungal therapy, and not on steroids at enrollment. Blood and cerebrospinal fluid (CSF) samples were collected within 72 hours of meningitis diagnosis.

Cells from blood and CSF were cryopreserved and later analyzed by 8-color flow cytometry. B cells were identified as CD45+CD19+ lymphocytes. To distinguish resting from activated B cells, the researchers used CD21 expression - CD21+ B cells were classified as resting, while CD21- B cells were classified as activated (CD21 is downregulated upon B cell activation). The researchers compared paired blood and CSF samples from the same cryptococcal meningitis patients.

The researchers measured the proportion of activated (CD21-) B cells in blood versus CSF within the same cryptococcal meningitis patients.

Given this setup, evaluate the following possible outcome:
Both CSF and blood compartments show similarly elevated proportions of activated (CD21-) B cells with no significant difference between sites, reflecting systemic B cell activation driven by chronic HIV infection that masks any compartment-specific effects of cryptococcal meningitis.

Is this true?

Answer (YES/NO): NO